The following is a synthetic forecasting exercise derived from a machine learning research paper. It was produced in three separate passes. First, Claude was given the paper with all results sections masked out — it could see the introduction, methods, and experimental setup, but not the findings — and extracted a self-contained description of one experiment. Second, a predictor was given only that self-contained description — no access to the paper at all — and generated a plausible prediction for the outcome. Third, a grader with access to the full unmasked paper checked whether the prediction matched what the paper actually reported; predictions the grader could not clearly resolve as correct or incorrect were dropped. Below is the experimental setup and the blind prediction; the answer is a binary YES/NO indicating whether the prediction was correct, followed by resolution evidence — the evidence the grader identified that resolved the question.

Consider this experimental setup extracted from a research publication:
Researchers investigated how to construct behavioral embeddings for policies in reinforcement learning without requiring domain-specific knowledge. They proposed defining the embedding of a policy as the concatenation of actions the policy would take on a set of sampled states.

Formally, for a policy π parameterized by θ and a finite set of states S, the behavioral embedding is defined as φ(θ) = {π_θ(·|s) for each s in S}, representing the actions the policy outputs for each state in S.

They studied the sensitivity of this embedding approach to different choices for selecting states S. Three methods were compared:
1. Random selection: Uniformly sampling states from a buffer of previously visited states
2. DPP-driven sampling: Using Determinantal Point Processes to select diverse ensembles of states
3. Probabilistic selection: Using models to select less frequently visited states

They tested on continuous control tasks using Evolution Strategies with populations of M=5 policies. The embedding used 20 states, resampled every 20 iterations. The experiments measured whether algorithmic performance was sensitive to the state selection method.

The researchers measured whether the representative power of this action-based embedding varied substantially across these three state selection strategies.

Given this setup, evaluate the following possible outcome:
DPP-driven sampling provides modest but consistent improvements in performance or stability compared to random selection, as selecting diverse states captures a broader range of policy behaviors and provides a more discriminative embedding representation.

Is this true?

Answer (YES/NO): NO